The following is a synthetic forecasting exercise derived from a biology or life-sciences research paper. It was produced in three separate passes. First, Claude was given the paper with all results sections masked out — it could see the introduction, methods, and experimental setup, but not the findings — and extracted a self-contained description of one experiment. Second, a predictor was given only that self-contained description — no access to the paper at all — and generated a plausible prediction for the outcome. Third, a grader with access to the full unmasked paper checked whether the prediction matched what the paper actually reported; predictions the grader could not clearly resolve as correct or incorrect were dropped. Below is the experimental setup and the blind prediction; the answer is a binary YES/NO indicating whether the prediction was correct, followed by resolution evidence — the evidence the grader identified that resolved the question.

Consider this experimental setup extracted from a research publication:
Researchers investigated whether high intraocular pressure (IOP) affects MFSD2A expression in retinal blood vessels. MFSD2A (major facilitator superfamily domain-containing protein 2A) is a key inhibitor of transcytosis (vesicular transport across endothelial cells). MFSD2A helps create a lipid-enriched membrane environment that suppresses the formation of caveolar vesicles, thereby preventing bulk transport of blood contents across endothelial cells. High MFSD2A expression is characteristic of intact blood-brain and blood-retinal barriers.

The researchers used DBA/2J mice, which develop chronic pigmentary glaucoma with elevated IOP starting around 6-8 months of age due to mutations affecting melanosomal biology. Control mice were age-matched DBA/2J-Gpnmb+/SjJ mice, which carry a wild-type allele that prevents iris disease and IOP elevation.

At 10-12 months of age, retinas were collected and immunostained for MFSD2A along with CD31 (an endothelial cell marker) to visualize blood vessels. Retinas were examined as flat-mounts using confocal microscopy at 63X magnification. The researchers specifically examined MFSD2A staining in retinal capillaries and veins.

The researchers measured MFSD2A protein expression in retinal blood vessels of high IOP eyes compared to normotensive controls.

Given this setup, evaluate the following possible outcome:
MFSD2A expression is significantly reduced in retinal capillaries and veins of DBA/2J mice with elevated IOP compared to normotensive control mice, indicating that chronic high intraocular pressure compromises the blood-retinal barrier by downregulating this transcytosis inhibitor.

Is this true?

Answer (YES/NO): NO